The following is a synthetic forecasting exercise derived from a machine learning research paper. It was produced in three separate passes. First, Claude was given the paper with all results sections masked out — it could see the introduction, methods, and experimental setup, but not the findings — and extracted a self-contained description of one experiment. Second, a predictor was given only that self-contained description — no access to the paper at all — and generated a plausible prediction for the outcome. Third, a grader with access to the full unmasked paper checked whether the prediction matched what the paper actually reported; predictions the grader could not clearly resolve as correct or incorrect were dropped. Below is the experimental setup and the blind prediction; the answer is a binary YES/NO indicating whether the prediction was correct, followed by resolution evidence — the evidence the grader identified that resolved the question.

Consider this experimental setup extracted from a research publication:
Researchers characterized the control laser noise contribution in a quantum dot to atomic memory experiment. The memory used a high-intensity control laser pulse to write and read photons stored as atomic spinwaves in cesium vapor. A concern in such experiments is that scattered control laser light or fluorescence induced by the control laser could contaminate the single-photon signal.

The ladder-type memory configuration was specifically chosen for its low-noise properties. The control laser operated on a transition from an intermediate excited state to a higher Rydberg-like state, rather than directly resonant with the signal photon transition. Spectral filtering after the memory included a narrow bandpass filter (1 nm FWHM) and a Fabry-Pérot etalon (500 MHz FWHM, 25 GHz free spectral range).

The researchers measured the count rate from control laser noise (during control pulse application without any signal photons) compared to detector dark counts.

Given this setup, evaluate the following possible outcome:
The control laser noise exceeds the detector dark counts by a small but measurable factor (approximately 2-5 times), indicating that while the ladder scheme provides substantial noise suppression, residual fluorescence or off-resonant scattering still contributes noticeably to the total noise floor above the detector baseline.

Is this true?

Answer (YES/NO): NO